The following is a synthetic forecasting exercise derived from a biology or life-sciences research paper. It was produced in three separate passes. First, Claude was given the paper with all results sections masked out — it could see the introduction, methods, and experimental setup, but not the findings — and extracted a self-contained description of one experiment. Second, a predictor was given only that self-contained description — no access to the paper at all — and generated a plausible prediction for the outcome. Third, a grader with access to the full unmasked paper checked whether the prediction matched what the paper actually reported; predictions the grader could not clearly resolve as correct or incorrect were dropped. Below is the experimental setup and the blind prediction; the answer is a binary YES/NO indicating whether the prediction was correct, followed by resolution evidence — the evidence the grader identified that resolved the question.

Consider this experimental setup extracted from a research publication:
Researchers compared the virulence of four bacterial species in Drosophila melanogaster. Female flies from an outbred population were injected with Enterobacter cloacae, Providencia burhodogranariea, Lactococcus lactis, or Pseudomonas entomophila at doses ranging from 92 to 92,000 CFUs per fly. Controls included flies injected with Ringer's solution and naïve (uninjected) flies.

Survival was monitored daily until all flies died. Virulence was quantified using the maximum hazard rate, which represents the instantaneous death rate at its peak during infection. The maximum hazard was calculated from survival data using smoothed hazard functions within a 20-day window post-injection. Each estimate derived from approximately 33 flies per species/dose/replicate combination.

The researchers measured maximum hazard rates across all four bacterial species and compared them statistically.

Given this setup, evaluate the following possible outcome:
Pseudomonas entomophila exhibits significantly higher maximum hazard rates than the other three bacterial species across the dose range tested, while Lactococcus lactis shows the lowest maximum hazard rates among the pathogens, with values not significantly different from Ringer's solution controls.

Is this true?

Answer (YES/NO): NO